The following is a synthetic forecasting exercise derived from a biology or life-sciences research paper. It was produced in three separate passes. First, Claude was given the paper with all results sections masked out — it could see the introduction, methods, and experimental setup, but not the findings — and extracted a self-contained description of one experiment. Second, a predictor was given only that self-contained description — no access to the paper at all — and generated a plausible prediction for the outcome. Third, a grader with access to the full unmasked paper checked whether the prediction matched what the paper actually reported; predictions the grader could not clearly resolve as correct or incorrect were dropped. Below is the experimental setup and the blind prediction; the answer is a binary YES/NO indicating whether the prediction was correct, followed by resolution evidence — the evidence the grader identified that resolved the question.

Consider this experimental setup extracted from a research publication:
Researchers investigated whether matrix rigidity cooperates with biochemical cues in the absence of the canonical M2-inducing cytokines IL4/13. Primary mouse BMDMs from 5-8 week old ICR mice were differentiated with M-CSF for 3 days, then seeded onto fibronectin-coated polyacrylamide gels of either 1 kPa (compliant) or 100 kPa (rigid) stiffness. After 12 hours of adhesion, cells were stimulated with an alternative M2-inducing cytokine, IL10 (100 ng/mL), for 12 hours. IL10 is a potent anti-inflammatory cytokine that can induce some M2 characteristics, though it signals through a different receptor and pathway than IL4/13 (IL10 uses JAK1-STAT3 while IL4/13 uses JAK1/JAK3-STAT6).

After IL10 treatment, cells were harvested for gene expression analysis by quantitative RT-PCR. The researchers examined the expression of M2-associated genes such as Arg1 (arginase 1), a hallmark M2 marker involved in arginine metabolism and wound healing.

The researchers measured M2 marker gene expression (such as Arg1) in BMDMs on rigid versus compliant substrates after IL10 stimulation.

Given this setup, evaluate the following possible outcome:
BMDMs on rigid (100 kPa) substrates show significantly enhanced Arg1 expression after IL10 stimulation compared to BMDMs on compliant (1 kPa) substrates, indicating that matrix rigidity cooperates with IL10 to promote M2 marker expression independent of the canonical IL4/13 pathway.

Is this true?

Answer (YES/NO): YES